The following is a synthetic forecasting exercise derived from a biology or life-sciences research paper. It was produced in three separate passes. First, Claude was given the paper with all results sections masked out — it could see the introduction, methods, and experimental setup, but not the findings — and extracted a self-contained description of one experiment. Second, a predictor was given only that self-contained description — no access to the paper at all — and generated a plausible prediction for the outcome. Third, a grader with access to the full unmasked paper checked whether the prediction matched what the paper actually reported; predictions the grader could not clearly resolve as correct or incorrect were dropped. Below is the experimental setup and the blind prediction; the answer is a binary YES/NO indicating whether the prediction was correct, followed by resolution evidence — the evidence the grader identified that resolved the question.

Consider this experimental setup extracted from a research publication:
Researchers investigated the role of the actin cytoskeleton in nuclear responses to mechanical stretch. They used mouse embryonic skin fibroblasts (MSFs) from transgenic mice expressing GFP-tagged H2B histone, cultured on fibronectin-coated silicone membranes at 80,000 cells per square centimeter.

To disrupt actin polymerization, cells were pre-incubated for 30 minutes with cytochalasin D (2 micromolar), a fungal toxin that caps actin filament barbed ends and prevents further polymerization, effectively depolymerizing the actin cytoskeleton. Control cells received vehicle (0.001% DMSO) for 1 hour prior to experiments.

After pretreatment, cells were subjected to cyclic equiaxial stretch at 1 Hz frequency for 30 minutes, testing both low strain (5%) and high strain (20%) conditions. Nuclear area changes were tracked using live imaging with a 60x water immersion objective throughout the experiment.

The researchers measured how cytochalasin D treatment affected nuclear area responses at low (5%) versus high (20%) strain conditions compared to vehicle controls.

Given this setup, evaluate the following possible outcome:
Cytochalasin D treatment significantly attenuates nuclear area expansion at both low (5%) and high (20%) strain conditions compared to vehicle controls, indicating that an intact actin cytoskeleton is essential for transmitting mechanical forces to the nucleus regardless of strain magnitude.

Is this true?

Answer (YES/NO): NO